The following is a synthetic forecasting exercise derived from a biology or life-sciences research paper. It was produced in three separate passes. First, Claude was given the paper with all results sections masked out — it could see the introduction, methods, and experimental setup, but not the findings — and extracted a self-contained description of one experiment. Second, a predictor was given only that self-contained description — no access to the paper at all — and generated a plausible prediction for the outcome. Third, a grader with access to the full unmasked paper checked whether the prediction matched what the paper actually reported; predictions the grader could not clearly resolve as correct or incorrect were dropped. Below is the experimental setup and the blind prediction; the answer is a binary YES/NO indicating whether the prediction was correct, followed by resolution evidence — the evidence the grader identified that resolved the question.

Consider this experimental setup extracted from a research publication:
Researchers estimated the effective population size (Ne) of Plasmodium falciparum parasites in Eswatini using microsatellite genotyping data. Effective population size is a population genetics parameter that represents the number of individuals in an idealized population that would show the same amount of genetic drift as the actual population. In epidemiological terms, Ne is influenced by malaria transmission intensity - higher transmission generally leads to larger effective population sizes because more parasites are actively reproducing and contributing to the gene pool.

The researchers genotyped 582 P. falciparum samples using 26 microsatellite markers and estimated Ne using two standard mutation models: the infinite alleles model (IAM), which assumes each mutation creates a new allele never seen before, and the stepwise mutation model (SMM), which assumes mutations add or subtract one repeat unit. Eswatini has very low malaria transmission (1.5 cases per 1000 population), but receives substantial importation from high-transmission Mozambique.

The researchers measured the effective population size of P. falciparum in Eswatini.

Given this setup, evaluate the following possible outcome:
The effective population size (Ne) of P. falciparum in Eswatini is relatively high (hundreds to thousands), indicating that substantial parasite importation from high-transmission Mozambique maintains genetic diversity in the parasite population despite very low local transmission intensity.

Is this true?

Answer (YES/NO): YES